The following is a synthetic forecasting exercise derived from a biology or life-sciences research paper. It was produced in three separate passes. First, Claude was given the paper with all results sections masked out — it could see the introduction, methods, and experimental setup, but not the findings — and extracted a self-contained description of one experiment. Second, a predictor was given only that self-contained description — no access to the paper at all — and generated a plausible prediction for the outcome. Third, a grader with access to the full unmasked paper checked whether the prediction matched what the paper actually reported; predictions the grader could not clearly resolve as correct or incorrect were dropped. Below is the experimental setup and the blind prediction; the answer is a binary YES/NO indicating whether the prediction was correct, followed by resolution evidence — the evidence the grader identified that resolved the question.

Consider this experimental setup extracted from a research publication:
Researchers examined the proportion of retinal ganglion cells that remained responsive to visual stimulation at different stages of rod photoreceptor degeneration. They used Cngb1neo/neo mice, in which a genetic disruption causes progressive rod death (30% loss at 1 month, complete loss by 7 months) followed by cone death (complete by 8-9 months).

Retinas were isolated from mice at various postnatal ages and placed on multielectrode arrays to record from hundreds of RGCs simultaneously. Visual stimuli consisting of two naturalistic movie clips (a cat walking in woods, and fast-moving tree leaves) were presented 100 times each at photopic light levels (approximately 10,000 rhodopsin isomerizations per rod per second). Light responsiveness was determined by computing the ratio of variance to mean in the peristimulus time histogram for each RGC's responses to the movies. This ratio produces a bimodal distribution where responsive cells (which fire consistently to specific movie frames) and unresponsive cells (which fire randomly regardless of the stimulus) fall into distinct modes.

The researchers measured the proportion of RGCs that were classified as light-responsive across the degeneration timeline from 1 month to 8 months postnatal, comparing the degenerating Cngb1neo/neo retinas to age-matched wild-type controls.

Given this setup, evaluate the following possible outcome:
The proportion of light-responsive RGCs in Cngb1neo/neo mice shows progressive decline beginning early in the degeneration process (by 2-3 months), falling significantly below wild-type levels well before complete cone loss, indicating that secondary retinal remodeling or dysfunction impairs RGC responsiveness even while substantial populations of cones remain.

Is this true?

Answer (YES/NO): NO